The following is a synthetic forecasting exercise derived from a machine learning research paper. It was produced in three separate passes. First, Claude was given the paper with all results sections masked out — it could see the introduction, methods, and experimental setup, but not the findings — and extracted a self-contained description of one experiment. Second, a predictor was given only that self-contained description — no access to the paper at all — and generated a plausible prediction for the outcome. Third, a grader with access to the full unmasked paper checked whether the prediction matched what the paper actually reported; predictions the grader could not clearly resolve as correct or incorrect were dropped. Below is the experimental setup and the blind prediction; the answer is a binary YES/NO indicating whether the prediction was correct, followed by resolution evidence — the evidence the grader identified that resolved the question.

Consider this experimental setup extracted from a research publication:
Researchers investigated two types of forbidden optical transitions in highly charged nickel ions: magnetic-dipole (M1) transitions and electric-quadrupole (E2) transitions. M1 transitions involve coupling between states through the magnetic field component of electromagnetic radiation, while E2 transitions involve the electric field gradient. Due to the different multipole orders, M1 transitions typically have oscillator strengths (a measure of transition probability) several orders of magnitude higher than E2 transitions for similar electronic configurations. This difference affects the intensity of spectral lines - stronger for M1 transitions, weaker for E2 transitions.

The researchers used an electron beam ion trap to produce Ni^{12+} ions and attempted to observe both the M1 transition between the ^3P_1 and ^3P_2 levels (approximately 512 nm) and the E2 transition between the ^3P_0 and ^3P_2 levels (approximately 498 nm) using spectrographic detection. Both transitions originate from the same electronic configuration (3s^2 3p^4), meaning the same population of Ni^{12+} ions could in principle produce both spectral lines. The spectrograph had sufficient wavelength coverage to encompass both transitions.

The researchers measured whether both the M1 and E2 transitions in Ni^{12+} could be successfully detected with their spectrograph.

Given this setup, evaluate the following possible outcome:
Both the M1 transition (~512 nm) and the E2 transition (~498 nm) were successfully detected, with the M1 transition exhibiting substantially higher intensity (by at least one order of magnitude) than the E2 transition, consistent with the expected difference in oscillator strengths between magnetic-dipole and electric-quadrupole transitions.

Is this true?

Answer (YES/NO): NO